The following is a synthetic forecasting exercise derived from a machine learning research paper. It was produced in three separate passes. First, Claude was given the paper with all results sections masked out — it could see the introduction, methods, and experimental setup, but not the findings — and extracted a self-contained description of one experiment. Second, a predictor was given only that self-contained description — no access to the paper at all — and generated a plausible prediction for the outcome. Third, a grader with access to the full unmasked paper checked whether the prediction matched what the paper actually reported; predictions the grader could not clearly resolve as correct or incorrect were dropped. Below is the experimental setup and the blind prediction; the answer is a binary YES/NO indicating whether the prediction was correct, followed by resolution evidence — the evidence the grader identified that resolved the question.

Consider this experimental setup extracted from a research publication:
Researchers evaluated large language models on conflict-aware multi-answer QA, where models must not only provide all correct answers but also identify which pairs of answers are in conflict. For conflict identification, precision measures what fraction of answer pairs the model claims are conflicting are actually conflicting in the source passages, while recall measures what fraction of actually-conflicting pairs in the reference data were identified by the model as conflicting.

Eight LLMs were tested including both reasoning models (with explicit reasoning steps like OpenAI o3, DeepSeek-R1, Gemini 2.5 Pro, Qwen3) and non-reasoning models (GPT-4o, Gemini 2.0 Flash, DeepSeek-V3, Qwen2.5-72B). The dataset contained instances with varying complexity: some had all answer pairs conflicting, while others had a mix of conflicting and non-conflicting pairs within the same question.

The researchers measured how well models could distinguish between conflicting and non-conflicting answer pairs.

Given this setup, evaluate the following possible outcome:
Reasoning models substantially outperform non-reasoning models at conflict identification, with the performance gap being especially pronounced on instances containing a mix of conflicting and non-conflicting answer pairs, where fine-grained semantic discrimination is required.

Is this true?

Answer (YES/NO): NO